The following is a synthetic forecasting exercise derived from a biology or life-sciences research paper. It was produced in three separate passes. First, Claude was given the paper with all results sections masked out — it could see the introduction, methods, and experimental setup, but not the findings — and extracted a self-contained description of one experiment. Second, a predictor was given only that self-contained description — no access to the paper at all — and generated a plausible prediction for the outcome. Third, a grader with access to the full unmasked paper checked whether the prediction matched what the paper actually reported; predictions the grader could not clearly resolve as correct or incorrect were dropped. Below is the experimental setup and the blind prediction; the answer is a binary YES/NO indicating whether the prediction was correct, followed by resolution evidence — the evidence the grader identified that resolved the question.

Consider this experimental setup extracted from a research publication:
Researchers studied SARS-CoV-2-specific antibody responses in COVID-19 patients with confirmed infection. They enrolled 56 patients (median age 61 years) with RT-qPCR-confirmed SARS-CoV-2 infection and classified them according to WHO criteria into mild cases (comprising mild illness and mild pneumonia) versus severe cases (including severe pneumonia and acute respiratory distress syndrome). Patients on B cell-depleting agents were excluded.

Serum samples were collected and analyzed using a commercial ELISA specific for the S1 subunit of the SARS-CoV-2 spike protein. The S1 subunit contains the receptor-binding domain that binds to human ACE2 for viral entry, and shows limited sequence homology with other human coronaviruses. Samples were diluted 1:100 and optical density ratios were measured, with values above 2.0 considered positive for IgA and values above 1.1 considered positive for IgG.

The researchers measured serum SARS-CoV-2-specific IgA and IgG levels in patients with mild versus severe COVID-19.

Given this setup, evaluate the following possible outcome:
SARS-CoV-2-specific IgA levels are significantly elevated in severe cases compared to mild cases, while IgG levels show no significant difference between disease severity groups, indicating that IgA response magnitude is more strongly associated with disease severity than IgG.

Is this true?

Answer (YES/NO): NO